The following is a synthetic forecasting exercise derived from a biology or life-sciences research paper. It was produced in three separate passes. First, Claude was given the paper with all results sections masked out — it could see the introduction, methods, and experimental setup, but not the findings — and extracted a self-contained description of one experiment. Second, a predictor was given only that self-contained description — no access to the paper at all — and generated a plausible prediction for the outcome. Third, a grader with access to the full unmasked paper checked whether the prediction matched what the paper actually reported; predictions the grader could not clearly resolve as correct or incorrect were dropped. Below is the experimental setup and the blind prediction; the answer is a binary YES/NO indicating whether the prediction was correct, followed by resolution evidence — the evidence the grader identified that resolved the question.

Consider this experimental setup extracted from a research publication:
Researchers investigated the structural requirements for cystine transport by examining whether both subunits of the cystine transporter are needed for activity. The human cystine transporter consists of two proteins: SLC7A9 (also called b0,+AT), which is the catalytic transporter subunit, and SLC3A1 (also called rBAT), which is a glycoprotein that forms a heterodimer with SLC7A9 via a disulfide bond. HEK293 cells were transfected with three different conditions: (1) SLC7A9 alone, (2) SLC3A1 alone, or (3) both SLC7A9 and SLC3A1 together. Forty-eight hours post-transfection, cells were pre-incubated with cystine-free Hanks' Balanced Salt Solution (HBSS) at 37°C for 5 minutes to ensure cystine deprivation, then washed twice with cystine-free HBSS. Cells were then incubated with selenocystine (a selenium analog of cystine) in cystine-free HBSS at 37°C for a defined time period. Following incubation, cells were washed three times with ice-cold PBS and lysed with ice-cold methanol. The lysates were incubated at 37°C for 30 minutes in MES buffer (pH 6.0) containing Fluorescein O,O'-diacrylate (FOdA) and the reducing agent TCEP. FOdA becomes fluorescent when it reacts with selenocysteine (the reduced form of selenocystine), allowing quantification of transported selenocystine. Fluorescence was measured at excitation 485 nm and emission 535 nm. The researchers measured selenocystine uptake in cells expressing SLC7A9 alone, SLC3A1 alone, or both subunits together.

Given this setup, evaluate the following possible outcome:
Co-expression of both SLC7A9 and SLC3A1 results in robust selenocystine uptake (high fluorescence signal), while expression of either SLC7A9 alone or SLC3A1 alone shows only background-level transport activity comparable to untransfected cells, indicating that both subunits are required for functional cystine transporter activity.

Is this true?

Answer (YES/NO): YES